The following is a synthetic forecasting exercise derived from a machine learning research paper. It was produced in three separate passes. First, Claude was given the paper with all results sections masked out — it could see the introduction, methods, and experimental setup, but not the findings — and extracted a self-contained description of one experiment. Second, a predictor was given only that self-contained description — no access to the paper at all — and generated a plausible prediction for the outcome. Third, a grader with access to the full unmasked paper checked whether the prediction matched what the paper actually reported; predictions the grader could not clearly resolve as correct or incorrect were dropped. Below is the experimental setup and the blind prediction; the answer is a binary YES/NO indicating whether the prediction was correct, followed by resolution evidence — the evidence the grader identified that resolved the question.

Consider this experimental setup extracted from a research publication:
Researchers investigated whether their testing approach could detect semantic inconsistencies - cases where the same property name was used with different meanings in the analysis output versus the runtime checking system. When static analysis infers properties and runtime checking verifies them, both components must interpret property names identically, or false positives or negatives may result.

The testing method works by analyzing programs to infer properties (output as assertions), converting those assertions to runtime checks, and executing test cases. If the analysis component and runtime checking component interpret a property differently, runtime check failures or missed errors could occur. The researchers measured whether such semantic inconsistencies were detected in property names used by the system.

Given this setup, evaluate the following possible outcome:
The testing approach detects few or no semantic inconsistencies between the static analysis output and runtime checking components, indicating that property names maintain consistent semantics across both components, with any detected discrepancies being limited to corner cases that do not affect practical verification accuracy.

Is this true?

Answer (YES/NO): NO